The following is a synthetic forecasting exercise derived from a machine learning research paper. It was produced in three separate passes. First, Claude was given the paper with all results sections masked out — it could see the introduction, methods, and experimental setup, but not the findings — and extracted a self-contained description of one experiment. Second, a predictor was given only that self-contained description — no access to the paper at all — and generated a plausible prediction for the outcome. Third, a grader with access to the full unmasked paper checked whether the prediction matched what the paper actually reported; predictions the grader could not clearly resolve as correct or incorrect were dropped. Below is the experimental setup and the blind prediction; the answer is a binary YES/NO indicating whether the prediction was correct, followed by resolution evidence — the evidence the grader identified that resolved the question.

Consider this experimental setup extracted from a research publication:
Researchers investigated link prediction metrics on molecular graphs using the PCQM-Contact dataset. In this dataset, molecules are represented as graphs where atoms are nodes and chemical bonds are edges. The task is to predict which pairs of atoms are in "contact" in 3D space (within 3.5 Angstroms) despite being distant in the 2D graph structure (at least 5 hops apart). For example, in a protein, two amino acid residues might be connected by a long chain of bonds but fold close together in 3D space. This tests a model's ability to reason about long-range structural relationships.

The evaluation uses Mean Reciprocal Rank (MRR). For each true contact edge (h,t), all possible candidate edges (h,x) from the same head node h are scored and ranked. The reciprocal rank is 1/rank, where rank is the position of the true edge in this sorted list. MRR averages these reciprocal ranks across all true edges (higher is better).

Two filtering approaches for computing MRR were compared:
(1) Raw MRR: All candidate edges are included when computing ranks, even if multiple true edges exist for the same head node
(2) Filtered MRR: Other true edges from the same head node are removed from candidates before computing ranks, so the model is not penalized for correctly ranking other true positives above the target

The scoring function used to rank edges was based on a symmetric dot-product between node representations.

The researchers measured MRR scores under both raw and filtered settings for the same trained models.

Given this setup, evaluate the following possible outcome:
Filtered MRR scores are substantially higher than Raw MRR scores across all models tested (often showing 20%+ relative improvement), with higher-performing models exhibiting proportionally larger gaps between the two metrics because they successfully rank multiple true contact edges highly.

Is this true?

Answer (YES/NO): NO